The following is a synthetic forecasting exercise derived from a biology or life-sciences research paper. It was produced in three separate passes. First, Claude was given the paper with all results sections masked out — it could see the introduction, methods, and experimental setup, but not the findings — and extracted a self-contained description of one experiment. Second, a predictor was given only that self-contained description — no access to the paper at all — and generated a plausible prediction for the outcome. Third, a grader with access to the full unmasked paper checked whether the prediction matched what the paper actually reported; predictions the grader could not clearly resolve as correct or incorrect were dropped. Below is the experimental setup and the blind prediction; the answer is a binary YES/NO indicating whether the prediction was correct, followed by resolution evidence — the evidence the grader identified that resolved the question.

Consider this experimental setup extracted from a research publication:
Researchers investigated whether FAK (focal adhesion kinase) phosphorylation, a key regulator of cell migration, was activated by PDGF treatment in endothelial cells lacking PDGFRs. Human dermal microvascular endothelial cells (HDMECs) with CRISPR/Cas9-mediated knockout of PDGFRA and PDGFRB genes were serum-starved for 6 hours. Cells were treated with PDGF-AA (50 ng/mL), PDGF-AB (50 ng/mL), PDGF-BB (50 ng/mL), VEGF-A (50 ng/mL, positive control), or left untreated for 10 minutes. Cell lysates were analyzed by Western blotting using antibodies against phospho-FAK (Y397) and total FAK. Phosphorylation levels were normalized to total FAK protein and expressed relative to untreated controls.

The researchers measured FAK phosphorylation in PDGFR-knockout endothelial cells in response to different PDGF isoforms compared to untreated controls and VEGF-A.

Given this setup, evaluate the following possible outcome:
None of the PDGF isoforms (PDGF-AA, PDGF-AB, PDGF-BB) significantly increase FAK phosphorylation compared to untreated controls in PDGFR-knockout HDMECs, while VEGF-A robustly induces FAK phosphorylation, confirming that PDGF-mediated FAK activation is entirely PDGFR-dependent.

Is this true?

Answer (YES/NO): NO